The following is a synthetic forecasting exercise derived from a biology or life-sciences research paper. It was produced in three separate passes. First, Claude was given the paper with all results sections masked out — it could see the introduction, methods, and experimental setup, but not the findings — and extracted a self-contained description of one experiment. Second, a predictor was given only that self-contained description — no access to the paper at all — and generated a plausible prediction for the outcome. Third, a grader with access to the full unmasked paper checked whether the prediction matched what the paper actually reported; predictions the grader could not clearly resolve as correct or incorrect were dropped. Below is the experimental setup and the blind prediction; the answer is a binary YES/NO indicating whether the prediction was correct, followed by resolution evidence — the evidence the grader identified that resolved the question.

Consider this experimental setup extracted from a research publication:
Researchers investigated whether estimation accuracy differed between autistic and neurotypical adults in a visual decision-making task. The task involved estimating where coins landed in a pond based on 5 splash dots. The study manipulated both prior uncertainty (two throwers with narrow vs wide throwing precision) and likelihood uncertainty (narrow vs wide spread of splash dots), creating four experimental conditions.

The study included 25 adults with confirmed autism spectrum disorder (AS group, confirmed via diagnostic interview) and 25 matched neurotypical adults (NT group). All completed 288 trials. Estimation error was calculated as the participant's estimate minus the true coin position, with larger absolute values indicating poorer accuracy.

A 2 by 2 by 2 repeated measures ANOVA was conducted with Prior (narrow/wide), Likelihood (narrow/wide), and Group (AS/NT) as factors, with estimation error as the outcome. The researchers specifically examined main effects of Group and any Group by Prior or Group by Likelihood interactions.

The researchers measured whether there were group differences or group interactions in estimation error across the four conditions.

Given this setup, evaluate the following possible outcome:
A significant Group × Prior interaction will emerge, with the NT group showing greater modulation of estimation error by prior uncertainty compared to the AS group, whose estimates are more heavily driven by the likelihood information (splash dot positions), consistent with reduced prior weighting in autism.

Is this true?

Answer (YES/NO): NO